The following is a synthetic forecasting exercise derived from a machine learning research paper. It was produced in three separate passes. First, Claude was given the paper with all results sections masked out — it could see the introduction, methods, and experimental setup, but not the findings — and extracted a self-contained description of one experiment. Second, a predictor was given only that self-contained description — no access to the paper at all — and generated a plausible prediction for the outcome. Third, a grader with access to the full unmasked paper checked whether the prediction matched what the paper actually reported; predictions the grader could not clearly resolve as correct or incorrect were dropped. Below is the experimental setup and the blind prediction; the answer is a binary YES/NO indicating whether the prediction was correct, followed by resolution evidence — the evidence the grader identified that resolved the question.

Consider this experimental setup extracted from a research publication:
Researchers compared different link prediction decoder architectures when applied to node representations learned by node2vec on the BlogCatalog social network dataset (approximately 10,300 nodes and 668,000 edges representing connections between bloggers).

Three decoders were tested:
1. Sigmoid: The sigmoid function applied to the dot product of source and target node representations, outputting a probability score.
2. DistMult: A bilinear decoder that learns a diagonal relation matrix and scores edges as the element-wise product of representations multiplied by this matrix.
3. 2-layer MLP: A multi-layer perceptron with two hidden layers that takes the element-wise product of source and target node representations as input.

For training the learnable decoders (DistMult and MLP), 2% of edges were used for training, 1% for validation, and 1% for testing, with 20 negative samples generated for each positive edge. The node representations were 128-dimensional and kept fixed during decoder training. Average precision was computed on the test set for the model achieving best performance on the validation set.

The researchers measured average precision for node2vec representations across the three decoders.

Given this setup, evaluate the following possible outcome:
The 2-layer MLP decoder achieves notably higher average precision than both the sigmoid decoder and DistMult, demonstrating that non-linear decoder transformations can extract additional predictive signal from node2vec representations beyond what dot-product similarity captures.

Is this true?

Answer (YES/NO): NO